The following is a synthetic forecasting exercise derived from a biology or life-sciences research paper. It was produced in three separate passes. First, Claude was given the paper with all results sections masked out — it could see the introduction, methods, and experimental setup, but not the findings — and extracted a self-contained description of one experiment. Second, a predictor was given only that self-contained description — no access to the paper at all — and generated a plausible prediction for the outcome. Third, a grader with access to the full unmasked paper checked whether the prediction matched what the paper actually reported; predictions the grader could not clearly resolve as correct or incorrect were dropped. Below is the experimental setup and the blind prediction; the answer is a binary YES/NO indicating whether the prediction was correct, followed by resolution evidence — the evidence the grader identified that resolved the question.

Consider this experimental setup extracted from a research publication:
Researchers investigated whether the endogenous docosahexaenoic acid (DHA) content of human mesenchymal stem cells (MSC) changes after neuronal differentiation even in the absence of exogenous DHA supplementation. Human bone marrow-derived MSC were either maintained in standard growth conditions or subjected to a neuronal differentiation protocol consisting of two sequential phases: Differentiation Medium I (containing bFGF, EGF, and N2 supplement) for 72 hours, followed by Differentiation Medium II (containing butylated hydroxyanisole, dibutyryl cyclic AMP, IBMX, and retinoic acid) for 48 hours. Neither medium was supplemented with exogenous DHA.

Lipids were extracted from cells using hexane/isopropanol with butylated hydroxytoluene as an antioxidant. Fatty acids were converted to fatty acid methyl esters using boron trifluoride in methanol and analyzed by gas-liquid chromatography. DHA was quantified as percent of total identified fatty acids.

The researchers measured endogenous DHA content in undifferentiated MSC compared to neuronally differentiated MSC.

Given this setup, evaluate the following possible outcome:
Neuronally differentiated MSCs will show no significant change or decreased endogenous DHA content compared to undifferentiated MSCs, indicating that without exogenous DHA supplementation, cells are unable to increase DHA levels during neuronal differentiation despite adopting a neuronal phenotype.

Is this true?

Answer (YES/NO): YES